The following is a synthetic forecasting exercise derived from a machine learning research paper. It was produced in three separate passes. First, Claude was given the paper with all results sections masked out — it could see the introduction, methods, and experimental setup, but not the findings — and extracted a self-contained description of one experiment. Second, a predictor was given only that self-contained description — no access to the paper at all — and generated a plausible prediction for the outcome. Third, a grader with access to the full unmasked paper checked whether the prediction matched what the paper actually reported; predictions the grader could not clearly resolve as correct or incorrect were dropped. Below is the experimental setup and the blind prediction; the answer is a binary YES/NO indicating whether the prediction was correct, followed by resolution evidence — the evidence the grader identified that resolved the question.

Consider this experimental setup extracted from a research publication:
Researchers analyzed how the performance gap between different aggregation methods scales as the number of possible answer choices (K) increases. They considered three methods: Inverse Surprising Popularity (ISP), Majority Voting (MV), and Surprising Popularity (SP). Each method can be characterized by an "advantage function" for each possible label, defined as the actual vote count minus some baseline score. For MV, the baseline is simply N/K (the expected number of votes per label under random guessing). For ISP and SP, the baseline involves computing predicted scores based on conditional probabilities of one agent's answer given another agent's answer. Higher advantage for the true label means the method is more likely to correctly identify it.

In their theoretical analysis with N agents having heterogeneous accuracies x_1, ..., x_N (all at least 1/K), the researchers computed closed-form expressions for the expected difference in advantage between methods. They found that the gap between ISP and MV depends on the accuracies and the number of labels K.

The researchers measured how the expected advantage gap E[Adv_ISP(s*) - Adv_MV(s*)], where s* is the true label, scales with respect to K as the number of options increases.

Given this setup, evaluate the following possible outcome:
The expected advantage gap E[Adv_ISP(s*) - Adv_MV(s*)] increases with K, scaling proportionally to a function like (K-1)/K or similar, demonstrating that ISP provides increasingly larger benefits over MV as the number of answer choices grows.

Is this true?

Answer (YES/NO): NO